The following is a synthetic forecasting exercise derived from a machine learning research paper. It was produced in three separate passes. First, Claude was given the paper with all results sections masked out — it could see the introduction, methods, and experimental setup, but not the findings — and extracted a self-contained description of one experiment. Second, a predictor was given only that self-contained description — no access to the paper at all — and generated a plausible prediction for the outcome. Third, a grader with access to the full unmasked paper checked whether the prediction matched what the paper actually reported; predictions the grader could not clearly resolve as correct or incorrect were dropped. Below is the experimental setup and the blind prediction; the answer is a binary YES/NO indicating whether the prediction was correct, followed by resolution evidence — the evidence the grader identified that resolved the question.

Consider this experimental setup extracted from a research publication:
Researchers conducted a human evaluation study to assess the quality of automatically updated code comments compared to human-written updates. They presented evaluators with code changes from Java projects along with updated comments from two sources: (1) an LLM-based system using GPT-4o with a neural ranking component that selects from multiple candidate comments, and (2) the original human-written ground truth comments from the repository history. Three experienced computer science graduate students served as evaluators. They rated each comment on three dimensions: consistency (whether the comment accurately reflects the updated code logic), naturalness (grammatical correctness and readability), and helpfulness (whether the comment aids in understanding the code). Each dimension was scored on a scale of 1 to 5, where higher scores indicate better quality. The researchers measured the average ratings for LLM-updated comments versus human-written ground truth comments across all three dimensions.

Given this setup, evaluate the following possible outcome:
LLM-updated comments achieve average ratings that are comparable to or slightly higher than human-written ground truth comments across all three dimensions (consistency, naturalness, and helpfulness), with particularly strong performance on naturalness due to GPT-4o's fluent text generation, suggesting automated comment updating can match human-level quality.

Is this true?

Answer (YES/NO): NO